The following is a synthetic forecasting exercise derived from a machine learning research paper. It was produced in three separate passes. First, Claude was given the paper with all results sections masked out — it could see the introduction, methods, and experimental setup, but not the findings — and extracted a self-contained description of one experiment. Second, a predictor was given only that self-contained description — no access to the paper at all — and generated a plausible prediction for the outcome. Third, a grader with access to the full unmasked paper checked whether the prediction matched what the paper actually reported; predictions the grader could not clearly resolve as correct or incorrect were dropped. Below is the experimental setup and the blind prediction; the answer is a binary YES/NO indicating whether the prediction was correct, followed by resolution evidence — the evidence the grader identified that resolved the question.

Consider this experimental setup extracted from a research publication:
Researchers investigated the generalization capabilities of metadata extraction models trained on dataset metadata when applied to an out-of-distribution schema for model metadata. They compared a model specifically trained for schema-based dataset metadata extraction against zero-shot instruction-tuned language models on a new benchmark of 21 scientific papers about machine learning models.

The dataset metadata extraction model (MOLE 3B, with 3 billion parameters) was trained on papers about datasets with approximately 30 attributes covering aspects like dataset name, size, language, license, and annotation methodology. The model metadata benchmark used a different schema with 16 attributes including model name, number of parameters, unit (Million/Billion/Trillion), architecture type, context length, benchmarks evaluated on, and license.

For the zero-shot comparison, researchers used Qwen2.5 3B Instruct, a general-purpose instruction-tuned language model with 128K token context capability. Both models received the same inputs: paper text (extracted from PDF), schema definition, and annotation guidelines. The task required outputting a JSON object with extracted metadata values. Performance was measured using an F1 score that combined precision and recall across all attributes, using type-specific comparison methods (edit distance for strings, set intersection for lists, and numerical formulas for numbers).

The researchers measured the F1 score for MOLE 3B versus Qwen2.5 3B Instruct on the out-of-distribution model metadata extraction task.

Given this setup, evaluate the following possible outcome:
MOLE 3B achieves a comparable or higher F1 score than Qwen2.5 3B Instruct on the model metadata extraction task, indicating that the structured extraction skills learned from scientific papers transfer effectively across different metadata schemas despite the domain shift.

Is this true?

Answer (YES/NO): NO